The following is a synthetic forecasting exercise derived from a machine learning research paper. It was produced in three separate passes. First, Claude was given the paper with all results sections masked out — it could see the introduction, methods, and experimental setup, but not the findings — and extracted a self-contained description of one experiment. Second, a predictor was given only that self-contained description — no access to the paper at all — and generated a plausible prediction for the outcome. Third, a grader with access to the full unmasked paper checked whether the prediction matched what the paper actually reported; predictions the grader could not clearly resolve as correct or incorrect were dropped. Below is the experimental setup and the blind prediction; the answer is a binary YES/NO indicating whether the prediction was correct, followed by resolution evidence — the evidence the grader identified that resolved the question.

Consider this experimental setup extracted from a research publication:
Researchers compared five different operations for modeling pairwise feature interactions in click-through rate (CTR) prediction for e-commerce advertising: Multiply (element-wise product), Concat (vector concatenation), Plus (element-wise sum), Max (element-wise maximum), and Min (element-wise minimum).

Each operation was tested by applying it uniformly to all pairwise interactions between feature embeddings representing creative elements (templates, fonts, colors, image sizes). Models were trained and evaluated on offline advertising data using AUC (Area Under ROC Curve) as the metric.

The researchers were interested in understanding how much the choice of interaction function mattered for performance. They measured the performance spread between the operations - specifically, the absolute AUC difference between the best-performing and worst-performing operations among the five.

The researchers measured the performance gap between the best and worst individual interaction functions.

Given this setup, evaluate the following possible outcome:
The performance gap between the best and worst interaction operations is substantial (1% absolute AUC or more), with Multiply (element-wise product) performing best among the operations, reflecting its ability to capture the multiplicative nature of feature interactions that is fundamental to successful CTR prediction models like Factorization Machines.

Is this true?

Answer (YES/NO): NO